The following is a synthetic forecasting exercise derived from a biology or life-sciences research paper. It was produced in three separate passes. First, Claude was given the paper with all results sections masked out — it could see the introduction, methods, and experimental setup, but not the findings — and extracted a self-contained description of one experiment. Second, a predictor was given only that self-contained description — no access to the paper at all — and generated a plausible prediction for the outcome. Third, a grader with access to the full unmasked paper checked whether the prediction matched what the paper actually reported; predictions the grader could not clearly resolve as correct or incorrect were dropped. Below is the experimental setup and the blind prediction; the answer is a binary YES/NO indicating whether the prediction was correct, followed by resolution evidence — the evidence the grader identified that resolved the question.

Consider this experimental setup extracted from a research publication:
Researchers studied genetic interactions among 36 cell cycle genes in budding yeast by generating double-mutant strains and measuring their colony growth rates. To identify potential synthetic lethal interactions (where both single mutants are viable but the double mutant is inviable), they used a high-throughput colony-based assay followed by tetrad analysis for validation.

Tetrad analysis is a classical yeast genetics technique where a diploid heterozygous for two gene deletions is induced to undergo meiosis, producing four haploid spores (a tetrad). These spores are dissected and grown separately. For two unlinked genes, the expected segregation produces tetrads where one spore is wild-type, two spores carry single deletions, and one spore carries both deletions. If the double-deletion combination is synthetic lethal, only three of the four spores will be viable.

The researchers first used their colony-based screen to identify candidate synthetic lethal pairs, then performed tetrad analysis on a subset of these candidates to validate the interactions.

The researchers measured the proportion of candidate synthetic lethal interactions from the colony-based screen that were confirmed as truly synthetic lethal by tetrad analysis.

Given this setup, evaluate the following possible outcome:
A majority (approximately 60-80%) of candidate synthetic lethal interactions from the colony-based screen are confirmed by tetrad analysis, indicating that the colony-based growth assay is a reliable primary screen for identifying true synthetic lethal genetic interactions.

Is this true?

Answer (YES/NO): NO